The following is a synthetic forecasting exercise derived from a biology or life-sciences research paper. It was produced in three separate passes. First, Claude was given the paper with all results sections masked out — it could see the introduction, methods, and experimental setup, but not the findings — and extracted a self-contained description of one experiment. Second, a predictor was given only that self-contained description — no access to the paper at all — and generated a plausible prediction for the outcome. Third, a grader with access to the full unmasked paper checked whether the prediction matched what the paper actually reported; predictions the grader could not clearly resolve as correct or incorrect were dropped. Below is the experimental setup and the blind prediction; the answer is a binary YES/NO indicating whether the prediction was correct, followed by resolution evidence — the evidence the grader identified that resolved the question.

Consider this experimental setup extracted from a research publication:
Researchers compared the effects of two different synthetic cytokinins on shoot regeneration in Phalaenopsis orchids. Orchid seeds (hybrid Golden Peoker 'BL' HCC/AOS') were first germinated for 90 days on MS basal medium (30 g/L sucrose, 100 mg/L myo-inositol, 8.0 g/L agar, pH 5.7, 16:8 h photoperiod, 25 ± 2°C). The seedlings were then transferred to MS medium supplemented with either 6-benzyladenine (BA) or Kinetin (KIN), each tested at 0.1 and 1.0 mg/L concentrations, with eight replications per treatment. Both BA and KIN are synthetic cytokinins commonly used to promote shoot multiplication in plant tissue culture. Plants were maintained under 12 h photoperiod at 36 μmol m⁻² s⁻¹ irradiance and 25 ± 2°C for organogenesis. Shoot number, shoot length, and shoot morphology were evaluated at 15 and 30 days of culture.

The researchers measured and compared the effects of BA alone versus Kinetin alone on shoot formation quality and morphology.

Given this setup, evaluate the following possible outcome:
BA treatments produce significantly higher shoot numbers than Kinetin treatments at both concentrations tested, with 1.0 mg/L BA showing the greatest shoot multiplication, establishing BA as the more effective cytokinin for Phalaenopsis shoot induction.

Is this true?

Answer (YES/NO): NO